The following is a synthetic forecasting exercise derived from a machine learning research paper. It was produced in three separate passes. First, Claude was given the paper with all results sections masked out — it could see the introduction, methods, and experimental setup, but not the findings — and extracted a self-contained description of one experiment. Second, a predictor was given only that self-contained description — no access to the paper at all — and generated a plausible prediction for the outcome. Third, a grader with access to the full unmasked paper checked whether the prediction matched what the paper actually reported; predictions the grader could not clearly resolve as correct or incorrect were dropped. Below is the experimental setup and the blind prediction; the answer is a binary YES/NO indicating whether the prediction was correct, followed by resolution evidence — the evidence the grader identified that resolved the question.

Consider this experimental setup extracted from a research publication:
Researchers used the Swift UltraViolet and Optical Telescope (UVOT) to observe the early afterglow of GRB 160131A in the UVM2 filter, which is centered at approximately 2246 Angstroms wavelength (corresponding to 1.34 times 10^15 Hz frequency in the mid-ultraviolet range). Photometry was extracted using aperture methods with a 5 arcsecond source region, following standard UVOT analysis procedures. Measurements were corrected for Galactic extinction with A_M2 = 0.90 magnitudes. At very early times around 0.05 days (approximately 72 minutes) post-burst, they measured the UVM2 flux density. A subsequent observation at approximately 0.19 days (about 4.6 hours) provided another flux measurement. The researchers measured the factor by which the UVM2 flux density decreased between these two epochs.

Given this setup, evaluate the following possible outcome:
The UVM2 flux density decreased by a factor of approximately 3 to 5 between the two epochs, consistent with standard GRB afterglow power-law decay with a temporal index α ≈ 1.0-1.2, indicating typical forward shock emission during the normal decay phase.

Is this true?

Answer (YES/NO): YES